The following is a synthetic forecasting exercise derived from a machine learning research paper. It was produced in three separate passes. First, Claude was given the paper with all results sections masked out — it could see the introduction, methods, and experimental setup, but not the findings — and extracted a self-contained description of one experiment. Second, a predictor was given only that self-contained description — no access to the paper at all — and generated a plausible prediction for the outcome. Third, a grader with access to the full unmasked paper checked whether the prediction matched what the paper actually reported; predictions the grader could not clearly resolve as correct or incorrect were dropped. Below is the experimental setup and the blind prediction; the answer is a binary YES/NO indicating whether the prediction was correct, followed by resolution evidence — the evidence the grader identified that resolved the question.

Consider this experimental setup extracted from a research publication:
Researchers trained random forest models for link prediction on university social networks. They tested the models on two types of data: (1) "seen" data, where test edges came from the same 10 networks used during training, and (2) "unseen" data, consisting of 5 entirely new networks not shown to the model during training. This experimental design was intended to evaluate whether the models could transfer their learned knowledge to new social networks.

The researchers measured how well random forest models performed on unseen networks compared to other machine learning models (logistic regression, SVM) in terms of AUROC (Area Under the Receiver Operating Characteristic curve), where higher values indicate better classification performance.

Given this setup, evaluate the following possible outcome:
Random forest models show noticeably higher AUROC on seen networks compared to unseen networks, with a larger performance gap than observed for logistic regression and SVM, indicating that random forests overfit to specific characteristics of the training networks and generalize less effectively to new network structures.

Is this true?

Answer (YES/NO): NO